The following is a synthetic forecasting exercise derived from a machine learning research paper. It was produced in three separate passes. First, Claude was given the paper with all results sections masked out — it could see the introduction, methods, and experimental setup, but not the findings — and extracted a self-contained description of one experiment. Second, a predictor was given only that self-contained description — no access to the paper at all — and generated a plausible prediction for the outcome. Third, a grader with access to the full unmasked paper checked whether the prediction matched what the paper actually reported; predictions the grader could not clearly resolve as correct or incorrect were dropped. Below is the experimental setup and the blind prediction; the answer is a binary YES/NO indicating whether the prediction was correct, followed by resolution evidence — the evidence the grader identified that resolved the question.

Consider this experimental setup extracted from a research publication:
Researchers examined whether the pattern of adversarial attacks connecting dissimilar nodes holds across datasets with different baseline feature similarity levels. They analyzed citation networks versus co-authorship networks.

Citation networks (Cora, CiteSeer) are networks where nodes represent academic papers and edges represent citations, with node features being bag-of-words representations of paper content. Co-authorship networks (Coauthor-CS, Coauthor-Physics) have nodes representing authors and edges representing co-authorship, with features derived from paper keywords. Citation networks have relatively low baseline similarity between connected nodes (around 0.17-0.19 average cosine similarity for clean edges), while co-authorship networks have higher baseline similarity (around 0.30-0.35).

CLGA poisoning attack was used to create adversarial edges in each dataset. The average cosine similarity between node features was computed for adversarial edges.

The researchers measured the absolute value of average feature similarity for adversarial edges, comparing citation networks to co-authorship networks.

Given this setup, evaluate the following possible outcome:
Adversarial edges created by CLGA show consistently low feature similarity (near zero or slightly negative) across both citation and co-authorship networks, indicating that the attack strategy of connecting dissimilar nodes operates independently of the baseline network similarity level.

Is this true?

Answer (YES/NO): YES